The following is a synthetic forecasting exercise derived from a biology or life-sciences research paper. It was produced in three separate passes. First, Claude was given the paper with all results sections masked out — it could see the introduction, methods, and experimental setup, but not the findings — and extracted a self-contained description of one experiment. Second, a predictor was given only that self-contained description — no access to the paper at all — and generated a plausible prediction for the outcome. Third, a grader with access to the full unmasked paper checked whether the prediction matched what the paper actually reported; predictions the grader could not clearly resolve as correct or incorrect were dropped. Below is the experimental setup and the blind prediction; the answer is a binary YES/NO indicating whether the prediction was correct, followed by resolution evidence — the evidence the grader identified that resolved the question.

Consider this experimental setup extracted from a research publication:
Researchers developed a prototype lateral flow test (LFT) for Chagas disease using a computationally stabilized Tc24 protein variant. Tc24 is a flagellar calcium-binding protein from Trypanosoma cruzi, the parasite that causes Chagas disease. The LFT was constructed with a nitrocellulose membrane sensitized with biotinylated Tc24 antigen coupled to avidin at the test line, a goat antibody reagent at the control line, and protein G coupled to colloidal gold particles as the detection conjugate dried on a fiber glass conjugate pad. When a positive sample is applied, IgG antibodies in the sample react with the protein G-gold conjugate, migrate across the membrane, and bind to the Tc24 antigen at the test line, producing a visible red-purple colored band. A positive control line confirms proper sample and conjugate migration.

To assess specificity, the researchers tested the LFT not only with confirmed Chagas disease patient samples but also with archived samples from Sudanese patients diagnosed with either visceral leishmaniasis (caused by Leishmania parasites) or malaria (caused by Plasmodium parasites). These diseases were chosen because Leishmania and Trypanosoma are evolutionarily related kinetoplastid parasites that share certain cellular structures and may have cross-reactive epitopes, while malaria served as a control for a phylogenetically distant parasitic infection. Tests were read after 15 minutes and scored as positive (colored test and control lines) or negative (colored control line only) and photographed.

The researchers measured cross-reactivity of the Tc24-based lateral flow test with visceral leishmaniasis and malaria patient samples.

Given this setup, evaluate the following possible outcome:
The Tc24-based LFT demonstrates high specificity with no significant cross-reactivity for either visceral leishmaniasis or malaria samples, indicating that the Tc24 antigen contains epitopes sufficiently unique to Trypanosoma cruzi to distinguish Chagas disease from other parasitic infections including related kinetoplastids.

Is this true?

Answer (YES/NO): YES